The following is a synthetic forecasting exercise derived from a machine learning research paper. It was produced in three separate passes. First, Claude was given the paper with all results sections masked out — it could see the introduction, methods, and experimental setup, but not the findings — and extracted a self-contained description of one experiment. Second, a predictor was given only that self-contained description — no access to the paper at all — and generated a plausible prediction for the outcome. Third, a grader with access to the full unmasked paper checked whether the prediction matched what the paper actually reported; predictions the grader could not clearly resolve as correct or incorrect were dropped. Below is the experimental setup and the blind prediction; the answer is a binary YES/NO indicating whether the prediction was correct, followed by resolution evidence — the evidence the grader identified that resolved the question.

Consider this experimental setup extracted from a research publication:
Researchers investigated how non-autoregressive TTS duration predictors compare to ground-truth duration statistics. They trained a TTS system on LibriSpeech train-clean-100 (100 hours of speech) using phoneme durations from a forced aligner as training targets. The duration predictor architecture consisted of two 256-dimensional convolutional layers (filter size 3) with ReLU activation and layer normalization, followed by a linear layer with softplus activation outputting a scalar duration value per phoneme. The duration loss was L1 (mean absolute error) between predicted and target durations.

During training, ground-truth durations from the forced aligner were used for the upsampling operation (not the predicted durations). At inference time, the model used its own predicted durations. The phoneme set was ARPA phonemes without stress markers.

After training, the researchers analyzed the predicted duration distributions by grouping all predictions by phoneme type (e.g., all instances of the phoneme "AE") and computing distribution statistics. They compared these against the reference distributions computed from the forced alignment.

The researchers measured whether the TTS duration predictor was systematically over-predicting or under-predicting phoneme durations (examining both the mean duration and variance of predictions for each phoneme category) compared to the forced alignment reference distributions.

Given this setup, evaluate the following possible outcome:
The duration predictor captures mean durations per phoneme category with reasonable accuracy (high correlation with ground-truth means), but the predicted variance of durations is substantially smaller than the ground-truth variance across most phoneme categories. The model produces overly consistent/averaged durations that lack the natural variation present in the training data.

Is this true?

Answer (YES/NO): YES